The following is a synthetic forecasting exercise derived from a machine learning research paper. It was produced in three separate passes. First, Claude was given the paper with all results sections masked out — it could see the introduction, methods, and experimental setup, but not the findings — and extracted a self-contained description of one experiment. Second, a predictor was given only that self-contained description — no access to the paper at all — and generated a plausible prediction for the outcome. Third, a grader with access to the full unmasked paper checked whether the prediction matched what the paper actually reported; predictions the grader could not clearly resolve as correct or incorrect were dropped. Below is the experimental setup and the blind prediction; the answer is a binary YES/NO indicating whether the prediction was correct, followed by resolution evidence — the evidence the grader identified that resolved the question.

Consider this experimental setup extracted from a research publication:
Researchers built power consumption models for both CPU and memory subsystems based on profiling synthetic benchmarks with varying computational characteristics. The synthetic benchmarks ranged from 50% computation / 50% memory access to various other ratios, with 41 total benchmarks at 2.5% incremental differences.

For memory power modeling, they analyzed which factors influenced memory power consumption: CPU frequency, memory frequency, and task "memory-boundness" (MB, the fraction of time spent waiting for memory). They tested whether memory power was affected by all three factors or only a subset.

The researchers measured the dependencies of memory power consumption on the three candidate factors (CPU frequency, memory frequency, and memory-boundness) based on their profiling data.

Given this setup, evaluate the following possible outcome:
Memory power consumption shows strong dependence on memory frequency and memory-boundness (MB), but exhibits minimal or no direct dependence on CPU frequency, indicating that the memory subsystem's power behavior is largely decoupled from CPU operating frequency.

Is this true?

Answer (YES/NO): NO